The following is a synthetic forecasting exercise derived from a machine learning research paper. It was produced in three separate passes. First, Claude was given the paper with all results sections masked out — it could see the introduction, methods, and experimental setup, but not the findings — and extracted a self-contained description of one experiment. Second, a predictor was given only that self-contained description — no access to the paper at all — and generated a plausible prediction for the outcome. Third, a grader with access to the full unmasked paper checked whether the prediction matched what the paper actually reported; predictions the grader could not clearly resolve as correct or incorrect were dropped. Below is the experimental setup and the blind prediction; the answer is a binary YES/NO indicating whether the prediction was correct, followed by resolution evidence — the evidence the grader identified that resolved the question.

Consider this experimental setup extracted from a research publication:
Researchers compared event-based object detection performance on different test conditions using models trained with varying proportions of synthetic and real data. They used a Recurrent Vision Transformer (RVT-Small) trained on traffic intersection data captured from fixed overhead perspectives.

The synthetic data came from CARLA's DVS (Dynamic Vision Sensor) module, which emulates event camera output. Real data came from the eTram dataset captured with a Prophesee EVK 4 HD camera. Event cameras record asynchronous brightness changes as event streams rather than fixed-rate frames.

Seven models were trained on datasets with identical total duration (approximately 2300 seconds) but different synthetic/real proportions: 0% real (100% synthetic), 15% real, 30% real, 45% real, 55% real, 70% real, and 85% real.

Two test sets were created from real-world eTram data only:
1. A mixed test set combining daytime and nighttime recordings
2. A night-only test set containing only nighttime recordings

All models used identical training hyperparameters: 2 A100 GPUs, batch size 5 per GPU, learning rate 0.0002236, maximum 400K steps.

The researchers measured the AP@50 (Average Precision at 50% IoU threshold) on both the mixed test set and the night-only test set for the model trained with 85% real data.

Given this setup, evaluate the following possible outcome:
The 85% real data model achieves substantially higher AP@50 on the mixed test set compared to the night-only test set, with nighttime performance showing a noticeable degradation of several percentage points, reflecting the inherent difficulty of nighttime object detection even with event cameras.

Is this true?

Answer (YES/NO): YES